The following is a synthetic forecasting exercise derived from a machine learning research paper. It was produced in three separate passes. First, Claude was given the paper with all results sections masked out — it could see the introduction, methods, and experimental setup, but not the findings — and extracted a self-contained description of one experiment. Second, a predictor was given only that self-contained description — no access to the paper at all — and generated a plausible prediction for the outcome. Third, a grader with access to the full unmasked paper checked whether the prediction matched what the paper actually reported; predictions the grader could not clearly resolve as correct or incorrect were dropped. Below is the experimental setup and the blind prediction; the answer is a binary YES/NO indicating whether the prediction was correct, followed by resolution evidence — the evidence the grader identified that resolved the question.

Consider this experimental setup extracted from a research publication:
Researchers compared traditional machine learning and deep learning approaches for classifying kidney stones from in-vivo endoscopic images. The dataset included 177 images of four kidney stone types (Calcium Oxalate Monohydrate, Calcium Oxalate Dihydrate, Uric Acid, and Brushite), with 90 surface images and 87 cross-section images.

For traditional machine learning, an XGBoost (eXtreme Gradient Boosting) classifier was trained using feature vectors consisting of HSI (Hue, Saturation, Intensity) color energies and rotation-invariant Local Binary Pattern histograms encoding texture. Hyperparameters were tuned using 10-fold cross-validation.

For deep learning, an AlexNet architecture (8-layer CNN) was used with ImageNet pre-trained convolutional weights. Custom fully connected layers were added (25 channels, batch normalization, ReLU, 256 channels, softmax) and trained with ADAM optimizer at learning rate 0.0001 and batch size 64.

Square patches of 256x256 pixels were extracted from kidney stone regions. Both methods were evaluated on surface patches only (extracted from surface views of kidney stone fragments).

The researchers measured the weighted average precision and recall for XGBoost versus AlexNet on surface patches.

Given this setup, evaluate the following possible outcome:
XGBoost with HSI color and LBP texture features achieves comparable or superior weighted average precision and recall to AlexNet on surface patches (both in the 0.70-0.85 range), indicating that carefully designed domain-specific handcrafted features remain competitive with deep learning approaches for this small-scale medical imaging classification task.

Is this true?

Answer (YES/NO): NO